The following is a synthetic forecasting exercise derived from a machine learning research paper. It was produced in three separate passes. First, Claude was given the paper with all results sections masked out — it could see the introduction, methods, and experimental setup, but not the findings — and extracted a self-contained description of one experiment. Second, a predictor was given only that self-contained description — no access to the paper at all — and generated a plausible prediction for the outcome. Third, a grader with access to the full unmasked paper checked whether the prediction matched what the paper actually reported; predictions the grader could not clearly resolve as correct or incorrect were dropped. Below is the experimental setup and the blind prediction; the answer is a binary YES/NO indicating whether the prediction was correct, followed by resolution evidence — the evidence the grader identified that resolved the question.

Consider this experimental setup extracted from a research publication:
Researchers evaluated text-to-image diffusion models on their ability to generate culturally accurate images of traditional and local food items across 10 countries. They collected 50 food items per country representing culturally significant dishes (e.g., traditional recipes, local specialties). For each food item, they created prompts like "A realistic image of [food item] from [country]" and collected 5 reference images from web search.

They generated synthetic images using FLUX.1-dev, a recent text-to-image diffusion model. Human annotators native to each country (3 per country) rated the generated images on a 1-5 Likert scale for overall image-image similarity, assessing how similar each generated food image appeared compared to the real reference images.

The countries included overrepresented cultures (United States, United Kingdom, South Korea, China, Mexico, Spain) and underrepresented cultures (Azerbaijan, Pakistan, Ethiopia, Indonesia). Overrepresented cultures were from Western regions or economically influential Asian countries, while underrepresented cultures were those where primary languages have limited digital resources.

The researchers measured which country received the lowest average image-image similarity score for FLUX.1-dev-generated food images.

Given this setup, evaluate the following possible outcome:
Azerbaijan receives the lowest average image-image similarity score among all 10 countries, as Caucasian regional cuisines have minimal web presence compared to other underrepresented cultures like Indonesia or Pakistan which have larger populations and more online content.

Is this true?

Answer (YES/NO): NO